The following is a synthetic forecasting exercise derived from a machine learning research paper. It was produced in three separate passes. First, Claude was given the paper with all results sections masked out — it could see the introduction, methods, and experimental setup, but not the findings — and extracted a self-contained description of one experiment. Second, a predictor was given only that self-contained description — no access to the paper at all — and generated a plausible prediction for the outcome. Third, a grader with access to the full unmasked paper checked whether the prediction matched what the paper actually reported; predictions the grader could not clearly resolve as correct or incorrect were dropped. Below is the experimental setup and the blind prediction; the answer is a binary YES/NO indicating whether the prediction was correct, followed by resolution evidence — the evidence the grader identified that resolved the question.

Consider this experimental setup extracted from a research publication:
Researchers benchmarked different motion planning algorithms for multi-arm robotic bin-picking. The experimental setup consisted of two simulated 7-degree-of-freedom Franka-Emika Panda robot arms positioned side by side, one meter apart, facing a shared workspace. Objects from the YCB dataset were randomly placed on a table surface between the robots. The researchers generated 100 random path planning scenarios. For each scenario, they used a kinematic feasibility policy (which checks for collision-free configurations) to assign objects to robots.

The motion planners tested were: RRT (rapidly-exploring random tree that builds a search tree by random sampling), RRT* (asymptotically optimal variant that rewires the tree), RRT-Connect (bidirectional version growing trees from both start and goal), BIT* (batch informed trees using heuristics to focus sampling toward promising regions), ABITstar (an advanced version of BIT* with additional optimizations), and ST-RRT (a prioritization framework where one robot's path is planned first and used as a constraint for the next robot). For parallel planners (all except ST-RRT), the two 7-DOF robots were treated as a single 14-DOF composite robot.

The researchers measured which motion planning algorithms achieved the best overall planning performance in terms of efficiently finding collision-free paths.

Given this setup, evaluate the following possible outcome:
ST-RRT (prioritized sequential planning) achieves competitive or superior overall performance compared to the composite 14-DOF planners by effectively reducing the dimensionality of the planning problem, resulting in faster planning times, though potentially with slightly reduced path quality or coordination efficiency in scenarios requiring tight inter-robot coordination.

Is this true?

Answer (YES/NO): NO